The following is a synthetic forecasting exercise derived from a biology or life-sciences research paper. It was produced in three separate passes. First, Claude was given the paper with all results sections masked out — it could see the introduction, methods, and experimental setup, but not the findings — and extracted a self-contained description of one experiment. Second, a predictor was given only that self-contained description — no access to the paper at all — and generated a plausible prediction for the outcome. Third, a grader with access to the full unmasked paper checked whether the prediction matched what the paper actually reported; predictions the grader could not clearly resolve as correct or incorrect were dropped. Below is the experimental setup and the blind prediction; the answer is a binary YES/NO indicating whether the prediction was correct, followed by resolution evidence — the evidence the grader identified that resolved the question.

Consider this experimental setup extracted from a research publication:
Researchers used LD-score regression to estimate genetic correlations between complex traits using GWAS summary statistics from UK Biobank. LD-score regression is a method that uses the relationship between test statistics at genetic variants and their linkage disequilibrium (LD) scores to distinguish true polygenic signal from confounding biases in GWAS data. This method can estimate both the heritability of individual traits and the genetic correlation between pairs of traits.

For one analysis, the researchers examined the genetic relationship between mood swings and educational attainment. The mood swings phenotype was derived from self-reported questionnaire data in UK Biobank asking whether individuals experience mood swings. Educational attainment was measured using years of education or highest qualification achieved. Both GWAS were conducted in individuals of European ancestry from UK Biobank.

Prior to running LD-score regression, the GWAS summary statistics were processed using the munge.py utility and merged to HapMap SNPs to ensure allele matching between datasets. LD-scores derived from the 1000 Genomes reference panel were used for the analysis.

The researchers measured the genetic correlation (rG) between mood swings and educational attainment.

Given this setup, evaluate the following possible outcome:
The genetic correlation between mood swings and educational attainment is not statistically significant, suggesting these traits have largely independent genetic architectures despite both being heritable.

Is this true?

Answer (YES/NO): NO